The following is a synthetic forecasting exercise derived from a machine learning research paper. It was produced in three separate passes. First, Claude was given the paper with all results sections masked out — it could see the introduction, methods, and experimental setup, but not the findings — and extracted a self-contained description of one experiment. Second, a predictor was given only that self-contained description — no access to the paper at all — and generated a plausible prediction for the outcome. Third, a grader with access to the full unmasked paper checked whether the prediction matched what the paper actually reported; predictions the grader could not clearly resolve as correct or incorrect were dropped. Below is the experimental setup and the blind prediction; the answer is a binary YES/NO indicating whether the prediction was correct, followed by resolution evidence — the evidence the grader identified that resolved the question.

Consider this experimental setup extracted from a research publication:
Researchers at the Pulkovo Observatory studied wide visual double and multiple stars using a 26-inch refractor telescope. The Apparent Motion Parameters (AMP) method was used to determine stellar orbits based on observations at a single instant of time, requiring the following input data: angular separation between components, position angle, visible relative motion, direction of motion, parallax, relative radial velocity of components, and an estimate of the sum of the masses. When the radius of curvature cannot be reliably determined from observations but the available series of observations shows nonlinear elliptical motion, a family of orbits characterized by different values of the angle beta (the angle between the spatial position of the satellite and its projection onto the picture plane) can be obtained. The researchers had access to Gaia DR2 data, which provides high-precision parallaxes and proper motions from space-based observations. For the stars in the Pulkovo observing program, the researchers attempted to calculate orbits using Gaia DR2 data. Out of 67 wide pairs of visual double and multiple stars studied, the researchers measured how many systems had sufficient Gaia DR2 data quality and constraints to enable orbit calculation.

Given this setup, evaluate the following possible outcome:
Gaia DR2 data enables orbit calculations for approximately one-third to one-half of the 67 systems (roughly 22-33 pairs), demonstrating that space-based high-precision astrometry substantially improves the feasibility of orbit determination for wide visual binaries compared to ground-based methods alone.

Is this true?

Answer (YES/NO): NO